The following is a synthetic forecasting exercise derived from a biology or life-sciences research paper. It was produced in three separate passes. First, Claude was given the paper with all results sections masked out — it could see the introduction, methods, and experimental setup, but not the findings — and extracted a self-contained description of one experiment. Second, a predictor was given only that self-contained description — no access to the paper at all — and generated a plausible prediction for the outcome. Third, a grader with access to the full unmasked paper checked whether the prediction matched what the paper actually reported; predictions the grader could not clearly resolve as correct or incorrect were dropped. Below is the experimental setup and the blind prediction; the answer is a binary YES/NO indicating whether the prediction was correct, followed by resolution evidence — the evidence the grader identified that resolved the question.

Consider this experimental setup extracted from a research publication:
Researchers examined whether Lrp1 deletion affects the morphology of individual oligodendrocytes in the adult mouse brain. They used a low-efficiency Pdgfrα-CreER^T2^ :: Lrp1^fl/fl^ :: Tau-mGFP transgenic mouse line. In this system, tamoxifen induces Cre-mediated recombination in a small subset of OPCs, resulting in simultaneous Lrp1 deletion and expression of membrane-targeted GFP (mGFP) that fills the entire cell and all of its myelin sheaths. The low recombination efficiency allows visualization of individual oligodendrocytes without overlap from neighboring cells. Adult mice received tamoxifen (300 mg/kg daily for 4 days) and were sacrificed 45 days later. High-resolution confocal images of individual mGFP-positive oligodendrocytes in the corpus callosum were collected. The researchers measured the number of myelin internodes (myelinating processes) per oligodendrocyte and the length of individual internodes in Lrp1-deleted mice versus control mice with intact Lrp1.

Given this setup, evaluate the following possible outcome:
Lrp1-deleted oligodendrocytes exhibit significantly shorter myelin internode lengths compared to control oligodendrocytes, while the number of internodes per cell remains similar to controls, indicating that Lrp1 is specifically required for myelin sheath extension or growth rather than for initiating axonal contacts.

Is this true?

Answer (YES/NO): NO